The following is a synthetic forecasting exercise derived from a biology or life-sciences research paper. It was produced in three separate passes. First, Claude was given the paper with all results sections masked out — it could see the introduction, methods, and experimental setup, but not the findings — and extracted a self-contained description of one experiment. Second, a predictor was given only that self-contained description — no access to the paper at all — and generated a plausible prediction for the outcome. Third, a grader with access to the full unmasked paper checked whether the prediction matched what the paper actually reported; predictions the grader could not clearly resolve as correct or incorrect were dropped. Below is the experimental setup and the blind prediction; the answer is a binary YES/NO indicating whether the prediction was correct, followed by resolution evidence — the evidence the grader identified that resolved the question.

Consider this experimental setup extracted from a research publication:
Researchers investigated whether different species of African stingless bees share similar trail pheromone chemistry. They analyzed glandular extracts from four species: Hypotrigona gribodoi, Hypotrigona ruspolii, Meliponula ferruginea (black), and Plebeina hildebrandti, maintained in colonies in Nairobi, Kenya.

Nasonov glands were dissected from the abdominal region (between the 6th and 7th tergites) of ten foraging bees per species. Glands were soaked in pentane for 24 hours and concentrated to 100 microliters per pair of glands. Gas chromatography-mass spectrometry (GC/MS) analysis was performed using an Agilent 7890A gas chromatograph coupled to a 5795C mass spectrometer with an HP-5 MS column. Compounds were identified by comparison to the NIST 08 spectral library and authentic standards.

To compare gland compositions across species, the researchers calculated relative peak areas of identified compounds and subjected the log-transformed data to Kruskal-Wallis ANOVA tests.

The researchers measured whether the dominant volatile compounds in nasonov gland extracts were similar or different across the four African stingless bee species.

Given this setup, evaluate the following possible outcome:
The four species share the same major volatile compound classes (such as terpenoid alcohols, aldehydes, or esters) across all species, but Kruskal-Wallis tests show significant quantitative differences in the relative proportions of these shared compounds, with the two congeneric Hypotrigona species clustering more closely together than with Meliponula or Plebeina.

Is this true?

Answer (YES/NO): NO